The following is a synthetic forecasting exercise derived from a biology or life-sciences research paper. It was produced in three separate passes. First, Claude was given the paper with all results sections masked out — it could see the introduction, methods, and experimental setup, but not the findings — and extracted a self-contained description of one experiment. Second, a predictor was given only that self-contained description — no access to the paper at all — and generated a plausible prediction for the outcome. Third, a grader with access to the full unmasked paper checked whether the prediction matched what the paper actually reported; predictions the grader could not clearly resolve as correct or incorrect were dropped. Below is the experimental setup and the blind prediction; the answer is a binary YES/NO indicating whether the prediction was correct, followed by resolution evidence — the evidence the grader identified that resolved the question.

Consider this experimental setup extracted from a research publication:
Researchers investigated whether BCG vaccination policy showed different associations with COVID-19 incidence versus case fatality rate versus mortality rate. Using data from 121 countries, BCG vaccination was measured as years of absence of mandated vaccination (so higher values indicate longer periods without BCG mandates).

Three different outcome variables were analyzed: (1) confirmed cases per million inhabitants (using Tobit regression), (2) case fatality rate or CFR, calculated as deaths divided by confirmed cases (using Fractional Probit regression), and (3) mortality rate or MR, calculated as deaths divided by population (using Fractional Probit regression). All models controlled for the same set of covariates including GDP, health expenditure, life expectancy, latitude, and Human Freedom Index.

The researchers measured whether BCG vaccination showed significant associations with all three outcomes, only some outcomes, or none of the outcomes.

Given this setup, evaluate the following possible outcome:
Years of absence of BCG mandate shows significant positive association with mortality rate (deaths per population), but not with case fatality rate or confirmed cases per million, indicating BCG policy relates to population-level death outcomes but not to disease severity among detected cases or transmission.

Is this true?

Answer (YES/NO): NO